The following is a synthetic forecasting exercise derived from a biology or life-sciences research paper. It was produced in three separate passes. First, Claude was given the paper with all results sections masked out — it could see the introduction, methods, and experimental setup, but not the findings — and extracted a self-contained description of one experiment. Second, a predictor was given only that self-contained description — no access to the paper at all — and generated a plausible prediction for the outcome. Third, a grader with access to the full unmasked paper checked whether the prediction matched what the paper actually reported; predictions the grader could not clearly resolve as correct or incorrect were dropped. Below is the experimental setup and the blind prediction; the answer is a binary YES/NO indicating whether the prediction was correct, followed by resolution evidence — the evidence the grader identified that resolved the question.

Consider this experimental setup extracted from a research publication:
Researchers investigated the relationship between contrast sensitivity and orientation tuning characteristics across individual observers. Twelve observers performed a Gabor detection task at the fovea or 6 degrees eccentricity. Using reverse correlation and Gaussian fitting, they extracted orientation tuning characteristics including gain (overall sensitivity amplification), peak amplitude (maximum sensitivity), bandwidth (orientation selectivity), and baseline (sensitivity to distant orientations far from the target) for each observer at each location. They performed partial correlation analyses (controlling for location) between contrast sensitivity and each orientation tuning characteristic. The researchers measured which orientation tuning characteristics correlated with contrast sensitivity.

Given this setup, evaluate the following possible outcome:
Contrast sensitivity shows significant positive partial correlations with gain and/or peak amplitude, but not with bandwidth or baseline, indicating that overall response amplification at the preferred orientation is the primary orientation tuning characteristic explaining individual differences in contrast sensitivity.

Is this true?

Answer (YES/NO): NO